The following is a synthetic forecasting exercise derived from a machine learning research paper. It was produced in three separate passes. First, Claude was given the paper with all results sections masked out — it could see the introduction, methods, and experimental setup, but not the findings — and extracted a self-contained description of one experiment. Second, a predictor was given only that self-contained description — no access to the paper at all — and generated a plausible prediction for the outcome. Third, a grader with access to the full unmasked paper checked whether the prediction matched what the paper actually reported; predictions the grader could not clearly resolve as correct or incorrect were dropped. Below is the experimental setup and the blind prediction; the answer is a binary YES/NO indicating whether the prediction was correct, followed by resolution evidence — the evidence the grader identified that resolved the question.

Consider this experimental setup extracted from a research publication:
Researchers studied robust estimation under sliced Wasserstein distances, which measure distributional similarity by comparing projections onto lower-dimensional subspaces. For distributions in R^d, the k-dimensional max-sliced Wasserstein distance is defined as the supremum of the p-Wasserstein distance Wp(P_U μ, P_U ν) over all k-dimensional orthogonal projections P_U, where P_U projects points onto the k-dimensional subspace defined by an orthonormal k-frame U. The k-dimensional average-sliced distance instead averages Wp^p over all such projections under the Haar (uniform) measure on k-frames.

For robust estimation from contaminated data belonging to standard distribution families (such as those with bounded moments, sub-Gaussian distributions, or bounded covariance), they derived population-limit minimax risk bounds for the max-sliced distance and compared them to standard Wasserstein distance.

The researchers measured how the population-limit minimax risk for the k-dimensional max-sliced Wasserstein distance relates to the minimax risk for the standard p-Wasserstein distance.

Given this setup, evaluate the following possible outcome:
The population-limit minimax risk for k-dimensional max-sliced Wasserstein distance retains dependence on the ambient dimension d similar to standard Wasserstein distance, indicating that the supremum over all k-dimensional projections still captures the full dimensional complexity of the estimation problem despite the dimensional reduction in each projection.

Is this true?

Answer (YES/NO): NO